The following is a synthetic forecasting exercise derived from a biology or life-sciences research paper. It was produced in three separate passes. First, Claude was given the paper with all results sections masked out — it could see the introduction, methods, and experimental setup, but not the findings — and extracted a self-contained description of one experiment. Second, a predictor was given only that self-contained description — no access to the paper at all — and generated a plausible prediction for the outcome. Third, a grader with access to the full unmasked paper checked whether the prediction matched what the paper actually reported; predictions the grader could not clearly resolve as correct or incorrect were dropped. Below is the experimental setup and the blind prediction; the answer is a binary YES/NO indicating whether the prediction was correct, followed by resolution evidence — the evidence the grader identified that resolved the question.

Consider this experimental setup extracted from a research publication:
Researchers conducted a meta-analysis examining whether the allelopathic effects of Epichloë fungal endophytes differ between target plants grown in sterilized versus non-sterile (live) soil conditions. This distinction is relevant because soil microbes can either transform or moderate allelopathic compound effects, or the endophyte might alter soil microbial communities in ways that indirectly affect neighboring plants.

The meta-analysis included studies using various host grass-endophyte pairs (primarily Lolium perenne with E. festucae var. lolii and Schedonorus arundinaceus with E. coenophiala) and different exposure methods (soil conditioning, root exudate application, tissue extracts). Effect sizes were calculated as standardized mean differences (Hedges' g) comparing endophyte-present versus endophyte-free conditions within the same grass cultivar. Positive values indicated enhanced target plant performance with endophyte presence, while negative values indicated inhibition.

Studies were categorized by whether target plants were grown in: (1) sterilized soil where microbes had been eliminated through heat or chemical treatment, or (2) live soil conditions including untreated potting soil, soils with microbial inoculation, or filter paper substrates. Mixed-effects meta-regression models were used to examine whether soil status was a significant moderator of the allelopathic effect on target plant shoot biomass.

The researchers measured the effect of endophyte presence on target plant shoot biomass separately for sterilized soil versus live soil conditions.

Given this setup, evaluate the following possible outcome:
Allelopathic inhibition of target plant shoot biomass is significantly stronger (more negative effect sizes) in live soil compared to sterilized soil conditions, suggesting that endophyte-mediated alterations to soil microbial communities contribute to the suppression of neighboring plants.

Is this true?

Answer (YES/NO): NO